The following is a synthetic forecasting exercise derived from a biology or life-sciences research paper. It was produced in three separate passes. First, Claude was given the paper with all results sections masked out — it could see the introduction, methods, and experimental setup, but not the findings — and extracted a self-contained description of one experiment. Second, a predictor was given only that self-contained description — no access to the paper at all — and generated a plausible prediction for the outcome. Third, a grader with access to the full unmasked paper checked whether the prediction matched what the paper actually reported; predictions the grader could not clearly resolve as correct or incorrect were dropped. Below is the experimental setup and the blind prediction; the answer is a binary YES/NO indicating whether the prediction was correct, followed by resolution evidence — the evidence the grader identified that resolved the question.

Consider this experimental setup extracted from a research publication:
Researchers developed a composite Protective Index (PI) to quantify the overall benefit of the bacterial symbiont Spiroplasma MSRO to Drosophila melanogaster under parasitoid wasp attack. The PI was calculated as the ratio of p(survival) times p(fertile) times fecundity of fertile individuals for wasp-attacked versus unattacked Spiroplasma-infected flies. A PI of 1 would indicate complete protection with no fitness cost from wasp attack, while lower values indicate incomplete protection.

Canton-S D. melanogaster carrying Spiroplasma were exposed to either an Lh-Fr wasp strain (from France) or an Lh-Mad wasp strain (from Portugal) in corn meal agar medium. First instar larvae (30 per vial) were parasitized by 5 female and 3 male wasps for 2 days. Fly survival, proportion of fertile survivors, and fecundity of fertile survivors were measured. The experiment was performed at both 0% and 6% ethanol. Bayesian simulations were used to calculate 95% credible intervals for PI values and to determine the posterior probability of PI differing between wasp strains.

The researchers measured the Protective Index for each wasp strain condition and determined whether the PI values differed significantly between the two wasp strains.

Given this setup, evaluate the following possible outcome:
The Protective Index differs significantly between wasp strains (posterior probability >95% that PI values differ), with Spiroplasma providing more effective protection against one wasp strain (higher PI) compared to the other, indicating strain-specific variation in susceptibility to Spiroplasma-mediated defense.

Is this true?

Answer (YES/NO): YES